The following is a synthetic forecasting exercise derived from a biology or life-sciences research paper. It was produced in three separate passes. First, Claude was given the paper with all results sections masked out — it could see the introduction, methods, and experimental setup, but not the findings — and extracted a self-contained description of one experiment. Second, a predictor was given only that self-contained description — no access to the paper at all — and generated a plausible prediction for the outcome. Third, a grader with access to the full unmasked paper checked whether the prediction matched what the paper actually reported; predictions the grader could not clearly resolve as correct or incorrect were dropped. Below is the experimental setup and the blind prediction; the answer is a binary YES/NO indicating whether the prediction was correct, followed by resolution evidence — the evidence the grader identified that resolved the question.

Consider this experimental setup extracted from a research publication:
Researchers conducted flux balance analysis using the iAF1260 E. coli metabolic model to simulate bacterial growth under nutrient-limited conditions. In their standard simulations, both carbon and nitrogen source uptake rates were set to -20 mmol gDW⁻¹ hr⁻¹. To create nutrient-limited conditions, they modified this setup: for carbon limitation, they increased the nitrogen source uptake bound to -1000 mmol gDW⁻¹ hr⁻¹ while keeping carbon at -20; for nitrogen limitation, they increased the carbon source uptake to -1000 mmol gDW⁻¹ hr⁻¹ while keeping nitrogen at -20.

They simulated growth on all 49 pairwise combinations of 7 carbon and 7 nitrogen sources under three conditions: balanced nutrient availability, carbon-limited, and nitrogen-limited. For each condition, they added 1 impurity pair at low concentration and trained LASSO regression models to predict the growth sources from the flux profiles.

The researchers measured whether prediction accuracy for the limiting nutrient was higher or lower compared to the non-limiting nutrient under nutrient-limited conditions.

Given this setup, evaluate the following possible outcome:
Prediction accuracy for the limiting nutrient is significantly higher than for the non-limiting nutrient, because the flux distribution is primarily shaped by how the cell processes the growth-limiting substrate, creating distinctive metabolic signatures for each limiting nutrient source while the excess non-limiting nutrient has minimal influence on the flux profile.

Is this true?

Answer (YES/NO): NO